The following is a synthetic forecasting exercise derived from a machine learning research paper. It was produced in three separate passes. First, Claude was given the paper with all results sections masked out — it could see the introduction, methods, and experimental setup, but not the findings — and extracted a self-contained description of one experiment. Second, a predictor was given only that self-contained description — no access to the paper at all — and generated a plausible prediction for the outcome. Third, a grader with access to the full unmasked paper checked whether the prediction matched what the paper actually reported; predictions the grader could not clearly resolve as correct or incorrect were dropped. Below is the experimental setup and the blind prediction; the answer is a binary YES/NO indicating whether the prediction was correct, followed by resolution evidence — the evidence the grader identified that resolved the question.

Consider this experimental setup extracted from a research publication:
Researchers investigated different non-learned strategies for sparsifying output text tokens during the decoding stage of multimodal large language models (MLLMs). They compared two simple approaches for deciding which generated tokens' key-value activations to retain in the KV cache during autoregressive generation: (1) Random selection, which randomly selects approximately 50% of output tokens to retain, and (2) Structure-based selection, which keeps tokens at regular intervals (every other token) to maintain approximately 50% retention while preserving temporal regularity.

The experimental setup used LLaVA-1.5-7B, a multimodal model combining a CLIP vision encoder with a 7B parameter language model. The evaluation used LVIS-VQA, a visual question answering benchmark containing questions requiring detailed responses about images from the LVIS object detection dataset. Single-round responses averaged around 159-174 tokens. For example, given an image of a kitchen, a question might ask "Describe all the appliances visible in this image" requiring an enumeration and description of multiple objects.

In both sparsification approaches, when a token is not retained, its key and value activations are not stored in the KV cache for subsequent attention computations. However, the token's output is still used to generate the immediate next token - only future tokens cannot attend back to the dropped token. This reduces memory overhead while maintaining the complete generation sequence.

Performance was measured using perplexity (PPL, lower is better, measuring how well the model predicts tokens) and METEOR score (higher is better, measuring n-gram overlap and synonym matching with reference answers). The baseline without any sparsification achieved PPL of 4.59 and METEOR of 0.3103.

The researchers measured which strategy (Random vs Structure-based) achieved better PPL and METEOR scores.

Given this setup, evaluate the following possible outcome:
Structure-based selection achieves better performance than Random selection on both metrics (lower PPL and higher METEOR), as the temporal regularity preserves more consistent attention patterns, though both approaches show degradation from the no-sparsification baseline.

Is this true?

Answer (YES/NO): NO